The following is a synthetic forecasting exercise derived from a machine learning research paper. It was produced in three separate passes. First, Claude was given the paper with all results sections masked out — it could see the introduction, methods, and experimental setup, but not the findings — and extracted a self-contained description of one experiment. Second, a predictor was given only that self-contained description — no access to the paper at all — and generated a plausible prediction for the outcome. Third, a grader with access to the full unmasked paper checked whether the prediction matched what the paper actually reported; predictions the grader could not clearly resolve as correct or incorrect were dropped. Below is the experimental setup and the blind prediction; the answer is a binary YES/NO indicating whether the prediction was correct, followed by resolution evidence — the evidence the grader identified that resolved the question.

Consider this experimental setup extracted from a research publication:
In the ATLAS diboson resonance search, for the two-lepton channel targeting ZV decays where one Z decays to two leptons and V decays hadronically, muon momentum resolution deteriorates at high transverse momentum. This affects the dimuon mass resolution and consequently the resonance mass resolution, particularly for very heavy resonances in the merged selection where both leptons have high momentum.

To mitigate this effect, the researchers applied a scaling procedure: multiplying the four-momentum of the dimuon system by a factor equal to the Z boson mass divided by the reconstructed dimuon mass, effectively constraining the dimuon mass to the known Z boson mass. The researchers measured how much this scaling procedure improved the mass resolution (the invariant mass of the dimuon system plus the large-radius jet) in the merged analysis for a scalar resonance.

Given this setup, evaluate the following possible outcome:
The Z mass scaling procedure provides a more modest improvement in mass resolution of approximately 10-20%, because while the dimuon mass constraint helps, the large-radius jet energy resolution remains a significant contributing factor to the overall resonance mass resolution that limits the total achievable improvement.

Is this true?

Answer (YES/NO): NO